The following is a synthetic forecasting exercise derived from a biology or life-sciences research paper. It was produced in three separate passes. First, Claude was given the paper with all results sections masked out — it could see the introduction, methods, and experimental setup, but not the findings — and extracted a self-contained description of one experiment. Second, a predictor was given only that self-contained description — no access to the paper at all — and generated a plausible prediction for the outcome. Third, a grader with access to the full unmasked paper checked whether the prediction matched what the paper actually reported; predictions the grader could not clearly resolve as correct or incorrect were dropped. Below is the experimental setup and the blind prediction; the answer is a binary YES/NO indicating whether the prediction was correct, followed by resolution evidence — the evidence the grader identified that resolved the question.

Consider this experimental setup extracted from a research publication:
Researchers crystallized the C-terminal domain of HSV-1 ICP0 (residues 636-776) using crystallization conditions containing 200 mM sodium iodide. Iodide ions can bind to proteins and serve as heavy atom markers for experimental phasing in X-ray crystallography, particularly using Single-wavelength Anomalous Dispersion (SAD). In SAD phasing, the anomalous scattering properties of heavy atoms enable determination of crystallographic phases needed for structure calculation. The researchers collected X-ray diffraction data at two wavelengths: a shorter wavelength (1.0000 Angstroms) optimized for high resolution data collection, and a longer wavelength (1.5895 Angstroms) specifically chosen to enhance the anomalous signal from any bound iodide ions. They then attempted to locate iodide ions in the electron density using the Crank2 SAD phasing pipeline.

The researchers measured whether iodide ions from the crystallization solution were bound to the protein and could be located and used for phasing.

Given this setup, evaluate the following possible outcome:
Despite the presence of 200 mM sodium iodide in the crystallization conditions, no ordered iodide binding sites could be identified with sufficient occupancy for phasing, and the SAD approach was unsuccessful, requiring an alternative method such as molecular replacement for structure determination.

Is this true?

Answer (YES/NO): NO